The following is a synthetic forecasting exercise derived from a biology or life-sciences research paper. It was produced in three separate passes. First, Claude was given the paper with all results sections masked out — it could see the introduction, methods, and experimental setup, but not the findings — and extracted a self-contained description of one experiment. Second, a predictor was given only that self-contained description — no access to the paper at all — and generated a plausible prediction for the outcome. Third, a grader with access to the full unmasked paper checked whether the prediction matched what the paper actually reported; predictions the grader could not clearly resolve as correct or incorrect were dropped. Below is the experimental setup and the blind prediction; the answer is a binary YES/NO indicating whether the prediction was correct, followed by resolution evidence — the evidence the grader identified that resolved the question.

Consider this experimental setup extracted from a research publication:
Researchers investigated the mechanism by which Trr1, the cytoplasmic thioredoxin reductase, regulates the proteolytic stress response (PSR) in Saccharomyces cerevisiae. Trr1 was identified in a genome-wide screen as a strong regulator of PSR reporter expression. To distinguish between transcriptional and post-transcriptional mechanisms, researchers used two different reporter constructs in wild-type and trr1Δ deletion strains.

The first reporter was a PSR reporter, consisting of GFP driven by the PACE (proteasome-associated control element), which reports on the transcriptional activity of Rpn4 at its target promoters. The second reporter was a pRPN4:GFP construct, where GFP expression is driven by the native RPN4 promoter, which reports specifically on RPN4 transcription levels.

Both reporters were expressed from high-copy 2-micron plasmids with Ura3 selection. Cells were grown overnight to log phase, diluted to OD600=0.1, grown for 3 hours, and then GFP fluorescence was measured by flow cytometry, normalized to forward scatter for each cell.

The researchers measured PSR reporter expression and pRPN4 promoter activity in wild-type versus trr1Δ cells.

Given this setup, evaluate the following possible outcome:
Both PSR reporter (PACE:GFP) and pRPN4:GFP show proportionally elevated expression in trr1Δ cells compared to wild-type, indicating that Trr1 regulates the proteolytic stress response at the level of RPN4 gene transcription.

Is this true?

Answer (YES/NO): NO